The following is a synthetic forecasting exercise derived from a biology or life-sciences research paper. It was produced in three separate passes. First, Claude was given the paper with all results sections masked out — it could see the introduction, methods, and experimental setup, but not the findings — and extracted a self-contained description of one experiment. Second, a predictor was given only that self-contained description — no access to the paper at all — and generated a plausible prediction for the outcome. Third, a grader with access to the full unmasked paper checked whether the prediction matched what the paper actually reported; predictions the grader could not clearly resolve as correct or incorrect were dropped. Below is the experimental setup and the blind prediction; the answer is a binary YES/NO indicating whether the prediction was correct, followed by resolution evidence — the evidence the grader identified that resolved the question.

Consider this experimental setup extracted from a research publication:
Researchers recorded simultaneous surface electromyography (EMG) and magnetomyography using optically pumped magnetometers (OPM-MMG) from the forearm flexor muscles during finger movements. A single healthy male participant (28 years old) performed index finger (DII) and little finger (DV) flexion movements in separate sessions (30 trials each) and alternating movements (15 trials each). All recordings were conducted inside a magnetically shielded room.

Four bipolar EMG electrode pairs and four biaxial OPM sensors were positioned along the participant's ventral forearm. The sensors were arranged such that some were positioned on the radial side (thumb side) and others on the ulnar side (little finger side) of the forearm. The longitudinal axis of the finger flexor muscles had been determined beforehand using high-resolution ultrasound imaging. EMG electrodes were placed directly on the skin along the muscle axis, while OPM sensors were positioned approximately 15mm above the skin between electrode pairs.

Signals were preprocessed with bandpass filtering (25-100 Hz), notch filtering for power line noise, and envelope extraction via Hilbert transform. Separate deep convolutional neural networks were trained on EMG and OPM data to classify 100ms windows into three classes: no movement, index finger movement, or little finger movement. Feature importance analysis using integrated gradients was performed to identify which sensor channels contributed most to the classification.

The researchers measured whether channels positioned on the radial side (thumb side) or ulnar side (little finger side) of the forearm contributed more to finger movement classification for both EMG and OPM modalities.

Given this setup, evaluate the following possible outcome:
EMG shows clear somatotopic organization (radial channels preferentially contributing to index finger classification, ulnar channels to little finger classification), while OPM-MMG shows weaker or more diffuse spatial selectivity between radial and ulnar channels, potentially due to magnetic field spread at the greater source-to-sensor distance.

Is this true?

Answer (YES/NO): NO